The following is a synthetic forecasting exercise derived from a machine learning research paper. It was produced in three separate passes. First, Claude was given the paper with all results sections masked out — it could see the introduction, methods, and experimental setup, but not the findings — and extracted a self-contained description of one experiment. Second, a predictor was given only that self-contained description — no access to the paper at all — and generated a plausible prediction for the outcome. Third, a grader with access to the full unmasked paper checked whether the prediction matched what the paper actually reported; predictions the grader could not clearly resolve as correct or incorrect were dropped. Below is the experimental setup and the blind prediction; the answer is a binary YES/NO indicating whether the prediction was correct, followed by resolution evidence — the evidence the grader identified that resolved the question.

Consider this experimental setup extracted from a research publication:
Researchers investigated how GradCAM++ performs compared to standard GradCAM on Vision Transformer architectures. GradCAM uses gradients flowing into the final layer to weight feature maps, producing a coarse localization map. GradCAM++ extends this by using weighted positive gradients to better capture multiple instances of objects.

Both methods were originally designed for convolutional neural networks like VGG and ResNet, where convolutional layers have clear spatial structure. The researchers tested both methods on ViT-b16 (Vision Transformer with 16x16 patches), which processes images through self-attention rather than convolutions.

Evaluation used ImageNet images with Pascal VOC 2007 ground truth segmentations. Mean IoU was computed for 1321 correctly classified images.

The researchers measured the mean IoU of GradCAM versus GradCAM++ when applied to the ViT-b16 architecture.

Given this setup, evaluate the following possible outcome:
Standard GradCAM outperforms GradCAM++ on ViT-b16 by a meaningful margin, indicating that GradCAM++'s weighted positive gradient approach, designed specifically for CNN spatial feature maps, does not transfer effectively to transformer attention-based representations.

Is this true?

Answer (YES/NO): YES